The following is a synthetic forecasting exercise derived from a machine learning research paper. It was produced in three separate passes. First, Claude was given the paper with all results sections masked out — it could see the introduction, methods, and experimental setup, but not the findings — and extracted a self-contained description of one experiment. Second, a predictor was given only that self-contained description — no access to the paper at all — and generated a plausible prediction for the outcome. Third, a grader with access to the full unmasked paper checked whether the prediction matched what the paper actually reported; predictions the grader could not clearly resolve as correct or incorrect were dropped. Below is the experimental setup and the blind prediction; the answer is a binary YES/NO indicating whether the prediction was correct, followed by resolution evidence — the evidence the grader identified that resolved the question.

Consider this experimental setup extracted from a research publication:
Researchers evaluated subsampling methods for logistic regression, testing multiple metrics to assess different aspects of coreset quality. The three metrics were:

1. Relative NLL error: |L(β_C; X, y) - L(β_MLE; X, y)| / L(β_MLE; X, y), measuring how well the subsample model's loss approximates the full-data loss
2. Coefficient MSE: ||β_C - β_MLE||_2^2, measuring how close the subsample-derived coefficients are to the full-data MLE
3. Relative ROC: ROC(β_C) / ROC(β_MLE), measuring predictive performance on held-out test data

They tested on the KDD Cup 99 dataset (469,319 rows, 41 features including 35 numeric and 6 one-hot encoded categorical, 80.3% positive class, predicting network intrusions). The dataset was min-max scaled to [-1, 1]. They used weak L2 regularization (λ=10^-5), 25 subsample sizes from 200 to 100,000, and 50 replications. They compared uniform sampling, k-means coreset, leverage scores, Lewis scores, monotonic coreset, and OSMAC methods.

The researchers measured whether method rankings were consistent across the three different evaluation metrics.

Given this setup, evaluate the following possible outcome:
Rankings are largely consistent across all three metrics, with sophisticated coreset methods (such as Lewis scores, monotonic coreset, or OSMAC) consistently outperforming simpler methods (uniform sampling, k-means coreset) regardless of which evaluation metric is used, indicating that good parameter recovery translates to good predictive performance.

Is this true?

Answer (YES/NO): NO